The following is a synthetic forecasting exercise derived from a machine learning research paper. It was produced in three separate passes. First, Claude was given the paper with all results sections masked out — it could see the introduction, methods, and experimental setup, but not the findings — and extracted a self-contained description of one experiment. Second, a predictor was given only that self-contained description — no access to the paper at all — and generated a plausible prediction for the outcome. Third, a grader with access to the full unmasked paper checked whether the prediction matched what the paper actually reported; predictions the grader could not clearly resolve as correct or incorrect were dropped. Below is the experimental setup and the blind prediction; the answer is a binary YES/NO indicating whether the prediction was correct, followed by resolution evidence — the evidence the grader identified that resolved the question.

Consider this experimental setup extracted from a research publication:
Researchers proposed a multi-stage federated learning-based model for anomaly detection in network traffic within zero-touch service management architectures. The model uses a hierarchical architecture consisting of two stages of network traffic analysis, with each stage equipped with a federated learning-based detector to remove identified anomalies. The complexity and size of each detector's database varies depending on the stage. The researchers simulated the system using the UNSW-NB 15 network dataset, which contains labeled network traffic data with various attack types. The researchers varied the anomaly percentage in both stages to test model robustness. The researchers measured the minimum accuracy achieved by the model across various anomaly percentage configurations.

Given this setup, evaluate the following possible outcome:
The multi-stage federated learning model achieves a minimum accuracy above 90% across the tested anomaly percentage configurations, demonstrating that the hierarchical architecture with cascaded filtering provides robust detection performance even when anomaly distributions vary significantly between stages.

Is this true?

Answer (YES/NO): YES